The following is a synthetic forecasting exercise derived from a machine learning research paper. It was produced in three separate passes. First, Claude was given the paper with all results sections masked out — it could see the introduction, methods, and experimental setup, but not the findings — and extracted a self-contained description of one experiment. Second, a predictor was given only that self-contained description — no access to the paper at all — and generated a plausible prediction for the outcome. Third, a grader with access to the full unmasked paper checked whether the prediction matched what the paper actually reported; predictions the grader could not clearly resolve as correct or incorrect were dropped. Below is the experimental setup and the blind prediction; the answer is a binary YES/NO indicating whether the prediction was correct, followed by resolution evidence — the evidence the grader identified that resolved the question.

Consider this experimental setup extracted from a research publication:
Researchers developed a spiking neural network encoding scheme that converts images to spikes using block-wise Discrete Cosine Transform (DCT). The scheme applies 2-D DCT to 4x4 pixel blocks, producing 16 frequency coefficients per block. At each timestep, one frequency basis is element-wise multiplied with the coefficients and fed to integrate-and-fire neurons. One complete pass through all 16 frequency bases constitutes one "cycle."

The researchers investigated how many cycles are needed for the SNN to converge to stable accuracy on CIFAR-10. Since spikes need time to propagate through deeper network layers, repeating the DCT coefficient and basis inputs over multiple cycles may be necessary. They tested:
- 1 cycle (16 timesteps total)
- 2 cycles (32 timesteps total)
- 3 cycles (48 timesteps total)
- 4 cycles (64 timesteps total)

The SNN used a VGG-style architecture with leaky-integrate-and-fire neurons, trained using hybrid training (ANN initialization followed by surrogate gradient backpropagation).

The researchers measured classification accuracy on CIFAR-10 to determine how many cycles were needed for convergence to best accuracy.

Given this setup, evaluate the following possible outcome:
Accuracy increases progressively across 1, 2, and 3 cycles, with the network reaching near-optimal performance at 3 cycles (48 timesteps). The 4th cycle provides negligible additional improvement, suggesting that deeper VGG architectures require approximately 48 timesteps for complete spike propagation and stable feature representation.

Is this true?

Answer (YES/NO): YES